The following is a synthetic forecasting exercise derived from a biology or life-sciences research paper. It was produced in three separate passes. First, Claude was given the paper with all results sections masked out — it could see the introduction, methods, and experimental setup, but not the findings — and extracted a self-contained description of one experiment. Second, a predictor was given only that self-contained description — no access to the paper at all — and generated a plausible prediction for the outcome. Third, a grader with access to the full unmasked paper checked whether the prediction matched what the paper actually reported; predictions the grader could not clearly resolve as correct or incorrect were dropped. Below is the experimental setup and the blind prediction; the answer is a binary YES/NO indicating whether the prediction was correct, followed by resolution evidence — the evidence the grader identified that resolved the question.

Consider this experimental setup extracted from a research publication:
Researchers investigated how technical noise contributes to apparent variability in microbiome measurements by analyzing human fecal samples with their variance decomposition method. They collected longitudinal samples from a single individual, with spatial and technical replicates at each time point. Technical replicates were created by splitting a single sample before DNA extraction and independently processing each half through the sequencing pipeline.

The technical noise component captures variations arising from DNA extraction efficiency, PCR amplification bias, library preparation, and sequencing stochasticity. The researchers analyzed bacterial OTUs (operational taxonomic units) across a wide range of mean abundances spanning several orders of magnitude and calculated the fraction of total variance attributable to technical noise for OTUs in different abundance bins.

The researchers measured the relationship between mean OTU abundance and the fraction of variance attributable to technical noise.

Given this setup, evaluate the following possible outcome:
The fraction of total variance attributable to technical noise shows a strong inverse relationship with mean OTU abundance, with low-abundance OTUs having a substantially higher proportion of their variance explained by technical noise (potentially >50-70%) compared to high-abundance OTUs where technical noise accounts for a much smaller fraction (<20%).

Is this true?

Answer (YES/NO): YES